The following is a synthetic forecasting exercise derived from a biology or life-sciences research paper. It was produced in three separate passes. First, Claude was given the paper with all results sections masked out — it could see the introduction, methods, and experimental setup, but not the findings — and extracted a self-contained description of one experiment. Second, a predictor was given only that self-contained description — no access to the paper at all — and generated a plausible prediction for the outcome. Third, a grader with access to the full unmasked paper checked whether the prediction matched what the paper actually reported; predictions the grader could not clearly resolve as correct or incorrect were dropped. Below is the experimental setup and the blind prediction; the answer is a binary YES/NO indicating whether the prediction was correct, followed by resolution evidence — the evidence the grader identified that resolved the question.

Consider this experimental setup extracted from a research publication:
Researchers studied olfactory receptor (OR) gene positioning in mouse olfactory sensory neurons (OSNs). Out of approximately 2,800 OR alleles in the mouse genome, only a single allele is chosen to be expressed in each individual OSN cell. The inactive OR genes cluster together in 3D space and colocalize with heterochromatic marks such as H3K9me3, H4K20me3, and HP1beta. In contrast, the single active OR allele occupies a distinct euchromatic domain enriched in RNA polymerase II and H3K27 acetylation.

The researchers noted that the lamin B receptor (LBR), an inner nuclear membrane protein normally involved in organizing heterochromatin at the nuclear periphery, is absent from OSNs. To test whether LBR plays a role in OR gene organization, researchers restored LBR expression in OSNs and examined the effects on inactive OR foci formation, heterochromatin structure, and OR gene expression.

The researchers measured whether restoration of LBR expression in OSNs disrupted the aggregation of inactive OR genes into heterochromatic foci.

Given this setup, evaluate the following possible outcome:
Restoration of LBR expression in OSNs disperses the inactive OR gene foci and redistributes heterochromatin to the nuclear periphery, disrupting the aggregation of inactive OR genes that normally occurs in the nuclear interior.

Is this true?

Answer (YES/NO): NO